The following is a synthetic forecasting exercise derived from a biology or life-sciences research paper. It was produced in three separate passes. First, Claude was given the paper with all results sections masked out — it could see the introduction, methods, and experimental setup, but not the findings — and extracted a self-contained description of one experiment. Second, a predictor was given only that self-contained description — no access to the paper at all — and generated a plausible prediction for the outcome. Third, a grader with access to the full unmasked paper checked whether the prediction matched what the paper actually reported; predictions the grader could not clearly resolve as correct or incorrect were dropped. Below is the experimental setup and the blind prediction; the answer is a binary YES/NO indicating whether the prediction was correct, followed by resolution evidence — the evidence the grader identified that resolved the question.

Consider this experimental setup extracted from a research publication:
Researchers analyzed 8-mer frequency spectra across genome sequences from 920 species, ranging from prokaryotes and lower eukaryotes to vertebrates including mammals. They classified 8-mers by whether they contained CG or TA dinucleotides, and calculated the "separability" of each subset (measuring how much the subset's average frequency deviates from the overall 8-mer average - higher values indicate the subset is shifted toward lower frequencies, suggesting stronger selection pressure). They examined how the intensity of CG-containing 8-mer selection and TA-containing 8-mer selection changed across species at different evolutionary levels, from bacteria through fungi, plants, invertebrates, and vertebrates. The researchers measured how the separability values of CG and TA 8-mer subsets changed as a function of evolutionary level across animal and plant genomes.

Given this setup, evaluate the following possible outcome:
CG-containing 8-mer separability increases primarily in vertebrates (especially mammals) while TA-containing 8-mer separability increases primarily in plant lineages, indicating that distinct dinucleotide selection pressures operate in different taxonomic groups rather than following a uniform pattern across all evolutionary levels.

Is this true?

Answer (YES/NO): NO